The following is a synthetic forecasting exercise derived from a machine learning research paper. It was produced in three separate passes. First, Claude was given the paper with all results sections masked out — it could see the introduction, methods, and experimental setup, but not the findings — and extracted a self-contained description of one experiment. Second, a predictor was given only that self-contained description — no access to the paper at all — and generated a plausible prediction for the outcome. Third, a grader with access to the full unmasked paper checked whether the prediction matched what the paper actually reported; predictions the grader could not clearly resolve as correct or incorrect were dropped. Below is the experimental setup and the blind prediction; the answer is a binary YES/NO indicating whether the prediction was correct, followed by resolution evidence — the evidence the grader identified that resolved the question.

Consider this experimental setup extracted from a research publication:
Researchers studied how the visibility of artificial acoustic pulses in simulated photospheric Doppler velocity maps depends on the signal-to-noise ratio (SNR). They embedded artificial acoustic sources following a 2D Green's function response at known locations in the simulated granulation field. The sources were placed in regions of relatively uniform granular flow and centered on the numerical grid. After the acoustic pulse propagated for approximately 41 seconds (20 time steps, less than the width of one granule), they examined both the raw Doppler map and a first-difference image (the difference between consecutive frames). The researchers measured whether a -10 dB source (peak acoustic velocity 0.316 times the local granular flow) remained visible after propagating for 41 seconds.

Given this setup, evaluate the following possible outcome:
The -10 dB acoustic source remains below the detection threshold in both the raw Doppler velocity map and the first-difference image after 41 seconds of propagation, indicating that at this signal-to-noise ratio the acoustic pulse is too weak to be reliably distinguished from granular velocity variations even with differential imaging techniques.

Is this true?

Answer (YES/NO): YES